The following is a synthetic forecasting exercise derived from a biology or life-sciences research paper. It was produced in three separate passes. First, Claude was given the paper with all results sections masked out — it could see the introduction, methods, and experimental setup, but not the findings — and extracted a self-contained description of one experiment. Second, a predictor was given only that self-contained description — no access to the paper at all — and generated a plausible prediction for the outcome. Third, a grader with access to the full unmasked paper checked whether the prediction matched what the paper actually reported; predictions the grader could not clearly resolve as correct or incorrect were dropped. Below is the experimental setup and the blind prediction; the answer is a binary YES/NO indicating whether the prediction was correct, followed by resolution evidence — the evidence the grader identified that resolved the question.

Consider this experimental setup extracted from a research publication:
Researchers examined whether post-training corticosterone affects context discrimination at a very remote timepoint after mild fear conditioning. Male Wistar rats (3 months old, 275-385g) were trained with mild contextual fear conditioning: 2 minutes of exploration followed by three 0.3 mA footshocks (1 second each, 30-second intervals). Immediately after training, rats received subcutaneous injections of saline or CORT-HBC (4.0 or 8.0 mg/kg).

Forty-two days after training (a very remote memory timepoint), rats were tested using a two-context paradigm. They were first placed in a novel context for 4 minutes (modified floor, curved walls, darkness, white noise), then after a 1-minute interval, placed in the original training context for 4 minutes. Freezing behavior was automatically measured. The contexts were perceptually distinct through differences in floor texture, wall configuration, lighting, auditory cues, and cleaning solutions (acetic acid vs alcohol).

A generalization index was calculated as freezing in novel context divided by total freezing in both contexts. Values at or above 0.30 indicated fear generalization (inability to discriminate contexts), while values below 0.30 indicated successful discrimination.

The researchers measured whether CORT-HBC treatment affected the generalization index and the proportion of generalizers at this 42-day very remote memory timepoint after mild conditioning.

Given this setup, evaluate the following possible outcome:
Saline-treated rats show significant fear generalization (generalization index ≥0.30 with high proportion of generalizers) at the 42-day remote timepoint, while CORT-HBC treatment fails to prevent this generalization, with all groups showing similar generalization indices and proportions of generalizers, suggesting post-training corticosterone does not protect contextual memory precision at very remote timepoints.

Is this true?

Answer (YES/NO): NO